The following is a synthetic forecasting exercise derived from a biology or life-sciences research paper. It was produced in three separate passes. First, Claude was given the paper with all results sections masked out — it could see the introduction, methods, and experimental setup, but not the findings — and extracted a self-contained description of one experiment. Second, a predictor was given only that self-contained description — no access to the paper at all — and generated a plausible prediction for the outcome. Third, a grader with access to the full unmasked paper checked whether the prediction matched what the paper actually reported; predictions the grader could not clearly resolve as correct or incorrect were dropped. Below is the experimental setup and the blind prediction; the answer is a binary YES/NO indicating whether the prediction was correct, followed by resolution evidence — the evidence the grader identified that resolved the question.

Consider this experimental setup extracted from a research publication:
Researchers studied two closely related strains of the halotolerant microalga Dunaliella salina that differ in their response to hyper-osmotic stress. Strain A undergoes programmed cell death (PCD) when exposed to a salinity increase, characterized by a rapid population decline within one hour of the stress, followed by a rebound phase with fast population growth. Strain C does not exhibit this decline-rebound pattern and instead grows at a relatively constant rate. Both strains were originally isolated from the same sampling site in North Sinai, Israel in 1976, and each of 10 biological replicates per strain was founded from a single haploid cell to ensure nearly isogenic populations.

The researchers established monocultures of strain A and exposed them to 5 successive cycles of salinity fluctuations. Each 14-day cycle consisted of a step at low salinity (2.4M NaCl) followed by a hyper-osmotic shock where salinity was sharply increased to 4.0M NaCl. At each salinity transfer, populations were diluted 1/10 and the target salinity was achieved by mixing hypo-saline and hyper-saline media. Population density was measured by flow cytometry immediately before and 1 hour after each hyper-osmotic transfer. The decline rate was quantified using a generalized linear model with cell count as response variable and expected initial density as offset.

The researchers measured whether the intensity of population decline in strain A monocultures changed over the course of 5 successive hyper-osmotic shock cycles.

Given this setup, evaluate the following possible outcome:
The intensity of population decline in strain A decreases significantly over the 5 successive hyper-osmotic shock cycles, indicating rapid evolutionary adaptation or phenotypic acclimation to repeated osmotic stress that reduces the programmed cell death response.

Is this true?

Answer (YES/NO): NO